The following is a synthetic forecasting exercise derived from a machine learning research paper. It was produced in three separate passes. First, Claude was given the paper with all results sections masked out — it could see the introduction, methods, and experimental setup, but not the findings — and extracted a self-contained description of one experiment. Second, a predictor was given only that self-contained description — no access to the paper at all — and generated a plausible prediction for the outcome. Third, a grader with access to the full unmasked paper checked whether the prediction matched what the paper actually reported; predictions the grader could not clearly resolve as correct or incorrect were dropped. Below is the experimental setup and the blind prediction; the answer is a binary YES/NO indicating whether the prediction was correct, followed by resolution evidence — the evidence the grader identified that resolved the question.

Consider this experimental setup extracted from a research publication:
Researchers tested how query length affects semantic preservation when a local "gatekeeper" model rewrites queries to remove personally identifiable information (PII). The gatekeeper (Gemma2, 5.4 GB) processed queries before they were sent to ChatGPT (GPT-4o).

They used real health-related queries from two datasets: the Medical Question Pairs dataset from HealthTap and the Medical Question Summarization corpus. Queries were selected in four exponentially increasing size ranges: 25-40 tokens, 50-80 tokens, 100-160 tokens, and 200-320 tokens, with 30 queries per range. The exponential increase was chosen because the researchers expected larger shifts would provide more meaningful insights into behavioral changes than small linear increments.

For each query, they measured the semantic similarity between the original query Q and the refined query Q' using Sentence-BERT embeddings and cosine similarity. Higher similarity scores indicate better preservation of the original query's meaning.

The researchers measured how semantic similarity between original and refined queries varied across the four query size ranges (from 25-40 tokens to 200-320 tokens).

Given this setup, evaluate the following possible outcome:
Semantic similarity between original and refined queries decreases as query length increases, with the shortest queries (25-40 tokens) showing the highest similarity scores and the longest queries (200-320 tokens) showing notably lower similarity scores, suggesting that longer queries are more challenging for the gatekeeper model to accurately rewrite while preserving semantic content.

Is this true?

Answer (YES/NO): NO